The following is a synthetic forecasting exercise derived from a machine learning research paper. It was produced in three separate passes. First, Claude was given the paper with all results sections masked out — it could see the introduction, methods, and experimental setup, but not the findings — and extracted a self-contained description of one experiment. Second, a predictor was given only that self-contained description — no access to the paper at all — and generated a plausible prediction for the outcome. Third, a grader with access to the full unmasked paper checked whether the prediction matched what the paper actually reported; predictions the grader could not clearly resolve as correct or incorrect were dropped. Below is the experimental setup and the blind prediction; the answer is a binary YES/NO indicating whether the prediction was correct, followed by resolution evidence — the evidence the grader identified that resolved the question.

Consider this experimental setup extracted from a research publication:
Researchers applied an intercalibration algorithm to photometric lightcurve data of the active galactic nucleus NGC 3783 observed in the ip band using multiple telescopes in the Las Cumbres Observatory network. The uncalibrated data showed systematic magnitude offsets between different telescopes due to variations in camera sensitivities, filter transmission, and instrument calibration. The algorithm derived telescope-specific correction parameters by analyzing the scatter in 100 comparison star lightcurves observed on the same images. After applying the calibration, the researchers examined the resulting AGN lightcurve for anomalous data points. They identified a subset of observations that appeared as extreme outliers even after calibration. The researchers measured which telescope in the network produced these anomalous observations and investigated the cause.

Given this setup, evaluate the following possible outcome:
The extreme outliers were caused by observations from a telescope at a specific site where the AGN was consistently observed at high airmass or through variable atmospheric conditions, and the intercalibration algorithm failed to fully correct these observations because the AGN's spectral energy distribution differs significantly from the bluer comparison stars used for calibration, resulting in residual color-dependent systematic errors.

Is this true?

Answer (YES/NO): NO